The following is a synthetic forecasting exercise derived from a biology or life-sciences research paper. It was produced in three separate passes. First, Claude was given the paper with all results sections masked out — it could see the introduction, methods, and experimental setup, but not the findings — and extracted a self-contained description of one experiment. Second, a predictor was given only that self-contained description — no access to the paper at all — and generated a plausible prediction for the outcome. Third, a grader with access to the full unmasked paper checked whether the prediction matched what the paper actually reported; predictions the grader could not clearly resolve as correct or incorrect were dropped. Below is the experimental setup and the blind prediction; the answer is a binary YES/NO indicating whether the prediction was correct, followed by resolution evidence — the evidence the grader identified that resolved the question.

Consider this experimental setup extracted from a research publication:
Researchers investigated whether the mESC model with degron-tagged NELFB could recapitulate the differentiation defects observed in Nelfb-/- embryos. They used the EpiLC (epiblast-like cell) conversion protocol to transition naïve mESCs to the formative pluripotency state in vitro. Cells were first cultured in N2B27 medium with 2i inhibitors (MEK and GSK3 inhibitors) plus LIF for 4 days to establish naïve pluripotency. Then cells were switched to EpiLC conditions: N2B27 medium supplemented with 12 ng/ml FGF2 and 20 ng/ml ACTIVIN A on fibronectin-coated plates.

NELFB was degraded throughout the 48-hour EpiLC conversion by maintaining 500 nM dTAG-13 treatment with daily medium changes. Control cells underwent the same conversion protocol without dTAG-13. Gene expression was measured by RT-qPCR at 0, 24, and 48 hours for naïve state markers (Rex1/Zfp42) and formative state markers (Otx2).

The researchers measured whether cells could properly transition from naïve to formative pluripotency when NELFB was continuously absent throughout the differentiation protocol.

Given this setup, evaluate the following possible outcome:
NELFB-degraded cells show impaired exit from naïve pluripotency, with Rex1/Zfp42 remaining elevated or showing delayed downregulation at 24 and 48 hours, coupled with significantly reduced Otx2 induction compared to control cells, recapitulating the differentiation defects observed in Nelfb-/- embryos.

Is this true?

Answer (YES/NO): NO